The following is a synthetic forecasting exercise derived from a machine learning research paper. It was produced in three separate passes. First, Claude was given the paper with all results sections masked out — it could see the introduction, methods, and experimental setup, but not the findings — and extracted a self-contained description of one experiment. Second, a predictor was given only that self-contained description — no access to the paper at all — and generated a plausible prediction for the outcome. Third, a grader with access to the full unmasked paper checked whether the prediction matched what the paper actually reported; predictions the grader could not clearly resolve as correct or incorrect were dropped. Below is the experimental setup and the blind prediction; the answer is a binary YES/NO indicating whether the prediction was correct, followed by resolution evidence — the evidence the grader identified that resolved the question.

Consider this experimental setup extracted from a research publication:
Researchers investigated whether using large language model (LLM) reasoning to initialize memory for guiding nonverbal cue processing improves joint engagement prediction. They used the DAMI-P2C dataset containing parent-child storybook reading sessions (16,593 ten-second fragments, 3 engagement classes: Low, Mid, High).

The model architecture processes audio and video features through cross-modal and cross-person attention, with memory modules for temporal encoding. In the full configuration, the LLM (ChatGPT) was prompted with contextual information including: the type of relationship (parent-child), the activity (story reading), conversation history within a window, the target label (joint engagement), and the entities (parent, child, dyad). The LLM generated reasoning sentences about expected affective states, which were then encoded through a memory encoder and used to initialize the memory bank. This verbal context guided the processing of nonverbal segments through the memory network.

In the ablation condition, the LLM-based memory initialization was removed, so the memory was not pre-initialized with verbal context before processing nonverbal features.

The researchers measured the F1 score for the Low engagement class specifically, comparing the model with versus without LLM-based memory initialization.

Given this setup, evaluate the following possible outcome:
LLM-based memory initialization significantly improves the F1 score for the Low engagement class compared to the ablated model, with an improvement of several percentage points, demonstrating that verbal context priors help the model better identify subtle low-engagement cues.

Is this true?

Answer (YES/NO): NO